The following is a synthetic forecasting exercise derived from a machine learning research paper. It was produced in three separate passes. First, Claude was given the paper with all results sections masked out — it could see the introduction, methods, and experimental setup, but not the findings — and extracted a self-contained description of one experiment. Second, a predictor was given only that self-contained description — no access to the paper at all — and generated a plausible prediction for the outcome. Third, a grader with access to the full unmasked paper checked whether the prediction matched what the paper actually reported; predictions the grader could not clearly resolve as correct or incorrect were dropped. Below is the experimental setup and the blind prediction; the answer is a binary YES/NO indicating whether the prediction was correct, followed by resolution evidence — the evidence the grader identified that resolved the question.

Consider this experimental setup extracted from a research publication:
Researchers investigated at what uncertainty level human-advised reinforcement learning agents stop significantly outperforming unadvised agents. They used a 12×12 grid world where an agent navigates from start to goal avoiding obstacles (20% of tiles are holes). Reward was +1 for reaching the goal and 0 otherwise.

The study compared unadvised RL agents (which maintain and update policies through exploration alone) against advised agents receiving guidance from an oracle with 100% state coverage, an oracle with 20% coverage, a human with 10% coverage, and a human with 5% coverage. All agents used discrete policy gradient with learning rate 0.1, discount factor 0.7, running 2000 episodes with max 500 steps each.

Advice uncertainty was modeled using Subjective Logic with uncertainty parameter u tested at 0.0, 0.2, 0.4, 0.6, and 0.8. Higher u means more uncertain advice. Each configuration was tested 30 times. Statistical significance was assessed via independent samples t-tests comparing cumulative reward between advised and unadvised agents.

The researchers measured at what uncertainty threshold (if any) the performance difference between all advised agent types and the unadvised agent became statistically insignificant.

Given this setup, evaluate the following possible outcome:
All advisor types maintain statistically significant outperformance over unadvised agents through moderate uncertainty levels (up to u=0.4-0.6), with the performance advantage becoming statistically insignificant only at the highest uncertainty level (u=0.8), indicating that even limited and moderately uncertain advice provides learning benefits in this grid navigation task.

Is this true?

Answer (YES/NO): NO